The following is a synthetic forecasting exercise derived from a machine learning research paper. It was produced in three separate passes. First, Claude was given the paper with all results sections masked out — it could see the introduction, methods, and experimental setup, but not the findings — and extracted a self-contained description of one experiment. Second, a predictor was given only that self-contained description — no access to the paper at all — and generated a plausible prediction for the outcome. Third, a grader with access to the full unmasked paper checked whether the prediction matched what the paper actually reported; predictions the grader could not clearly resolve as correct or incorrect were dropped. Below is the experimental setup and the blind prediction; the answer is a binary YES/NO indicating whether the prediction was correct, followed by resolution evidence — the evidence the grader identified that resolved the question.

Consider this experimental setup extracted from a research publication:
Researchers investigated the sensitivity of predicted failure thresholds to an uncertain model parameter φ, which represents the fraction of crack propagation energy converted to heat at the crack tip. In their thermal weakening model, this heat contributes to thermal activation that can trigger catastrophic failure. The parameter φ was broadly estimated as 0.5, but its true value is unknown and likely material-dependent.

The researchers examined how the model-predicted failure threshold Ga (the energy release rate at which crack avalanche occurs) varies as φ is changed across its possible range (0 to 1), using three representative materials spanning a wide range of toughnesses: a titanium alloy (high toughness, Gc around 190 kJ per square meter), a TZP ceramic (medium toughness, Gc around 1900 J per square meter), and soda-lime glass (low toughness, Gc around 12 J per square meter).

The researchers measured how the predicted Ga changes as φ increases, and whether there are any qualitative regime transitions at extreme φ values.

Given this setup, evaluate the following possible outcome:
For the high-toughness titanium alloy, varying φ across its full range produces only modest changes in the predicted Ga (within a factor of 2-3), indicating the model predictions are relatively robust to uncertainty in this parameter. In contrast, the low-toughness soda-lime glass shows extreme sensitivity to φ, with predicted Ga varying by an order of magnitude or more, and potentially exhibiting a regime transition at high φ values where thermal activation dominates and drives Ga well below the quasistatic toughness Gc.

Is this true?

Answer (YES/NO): NO